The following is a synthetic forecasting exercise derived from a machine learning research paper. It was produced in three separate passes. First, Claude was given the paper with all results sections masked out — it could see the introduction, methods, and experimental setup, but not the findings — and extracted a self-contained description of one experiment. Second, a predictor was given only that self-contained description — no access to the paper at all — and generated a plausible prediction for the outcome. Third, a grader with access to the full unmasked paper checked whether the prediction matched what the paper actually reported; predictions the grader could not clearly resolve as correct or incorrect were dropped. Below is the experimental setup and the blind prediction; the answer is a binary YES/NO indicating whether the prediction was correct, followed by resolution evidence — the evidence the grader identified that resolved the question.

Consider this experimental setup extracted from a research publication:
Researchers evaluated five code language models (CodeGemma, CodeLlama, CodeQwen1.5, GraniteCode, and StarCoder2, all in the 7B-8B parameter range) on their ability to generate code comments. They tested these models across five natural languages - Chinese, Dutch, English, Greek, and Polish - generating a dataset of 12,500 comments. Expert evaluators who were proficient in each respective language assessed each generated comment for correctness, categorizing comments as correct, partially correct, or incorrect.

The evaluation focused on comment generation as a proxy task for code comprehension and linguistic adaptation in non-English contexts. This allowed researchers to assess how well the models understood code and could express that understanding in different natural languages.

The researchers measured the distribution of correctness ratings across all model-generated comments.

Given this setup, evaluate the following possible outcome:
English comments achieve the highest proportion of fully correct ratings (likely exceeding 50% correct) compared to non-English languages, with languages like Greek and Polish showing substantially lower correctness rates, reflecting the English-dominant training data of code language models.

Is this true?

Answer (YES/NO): YES